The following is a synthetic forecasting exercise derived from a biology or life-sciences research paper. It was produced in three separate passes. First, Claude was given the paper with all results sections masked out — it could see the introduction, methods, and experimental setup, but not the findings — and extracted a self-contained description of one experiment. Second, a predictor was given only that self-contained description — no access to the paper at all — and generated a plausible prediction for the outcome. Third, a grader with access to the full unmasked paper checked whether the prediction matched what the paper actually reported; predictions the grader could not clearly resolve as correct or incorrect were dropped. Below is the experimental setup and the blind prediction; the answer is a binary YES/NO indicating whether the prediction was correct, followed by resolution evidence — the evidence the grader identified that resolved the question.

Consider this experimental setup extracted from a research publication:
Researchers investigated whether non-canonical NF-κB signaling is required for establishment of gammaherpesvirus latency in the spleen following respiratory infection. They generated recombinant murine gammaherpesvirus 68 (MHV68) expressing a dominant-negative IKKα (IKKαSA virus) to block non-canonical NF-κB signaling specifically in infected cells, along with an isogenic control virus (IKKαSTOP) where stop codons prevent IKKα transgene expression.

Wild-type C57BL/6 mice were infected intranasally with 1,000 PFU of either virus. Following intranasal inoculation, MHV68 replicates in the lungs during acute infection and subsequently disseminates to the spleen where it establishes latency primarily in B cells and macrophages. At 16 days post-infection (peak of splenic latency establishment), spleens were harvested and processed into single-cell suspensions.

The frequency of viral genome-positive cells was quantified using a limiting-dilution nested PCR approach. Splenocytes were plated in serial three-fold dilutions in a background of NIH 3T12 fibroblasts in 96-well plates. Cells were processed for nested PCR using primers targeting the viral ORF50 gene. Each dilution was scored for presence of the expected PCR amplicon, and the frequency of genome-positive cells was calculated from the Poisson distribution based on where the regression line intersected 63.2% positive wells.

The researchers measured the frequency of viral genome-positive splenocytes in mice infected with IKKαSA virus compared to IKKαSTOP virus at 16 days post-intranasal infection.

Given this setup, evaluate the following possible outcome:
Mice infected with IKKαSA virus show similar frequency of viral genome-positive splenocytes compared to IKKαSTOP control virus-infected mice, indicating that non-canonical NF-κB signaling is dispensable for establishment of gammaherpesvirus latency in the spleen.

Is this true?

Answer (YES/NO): NO